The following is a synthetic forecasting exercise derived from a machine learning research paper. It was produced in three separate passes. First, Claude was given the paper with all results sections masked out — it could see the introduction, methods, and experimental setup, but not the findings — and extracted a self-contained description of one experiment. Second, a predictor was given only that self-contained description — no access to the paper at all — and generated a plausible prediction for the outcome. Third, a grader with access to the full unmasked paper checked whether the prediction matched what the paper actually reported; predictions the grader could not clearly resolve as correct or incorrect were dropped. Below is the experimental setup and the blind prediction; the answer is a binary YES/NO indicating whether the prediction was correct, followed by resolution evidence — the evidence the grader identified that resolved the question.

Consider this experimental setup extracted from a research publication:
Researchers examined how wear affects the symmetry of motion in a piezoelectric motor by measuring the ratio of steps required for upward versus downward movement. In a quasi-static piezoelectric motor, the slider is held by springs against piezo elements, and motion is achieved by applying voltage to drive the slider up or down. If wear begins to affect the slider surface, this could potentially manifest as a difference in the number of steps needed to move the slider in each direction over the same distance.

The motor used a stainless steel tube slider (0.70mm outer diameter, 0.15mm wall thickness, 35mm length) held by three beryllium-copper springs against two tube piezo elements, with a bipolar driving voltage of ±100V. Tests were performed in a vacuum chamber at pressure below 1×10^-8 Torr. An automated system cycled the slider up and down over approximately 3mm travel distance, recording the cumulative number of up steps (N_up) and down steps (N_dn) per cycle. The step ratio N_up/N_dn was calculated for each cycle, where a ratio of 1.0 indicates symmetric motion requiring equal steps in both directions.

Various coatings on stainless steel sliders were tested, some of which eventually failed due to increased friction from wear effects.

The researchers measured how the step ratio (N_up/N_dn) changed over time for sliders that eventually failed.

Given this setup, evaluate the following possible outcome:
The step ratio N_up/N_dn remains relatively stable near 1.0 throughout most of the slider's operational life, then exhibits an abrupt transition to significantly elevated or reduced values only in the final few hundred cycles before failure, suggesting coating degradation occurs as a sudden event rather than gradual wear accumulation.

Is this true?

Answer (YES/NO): NO